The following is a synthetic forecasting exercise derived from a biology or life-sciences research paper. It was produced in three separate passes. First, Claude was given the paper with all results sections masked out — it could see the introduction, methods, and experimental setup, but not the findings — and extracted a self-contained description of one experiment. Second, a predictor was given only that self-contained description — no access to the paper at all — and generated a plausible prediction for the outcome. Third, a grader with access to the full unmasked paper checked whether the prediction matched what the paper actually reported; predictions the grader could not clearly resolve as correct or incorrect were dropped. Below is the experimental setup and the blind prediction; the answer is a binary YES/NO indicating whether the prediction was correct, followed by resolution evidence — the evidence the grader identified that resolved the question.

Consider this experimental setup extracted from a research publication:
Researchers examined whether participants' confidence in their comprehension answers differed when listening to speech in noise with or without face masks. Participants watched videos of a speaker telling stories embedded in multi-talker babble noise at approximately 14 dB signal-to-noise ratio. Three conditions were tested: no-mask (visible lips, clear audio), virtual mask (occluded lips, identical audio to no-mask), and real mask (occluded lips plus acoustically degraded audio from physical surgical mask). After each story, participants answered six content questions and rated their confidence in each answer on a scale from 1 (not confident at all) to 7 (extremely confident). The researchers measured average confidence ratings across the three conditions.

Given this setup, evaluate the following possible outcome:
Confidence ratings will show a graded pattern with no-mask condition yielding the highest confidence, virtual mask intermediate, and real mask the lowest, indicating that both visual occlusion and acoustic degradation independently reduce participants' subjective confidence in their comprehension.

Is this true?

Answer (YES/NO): NO